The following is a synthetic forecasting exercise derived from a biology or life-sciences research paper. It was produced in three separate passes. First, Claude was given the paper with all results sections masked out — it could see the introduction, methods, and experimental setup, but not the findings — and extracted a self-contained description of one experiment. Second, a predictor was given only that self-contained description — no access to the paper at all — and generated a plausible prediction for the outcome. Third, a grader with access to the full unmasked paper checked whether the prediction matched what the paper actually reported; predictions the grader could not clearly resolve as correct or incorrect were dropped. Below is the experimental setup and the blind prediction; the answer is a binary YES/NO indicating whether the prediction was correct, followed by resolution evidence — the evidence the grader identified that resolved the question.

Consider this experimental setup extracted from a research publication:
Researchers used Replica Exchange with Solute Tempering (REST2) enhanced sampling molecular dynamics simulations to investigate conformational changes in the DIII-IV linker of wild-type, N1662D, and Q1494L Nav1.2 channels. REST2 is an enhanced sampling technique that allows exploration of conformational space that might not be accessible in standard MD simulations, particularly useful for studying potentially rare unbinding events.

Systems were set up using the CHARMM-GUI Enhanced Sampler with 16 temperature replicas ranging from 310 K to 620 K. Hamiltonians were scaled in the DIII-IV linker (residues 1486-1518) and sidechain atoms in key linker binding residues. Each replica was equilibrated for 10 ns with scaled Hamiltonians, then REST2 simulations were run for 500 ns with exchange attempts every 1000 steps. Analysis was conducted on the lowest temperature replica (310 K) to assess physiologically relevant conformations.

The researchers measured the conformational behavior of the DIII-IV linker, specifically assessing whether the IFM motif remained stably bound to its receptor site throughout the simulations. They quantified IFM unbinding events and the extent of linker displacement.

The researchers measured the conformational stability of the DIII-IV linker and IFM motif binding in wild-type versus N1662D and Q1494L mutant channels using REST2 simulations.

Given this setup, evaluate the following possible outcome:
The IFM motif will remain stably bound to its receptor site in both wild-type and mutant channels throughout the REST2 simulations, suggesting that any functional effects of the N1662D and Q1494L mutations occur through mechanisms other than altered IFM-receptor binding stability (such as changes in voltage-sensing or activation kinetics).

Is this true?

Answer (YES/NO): NO